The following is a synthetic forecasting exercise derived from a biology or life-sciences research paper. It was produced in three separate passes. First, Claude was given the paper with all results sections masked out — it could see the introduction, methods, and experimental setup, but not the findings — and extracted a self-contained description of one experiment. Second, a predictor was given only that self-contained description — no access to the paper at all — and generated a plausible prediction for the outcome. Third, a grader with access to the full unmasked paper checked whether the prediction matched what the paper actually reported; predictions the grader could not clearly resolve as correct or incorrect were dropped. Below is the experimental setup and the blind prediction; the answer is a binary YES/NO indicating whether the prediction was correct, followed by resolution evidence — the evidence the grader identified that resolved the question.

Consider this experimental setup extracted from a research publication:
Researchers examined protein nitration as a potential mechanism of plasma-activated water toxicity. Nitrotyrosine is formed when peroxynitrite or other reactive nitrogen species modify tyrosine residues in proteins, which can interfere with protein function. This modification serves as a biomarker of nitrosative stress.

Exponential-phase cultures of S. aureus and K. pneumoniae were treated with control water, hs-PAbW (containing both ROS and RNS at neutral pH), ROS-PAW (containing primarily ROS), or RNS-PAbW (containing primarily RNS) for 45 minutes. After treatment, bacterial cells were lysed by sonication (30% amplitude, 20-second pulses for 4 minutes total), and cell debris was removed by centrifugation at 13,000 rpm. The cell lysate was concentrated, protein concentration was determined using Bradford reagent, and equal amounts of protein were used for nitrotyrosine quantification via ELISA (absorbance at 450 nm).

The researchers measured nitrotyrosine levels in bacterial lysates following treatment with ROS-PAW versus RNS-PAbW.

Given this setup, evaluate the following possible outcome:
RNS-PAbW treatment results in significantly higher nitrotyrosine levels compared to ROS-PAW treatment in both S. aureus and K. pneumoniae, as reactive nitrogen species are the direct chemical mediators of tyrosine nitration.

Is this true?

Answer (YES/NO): YES